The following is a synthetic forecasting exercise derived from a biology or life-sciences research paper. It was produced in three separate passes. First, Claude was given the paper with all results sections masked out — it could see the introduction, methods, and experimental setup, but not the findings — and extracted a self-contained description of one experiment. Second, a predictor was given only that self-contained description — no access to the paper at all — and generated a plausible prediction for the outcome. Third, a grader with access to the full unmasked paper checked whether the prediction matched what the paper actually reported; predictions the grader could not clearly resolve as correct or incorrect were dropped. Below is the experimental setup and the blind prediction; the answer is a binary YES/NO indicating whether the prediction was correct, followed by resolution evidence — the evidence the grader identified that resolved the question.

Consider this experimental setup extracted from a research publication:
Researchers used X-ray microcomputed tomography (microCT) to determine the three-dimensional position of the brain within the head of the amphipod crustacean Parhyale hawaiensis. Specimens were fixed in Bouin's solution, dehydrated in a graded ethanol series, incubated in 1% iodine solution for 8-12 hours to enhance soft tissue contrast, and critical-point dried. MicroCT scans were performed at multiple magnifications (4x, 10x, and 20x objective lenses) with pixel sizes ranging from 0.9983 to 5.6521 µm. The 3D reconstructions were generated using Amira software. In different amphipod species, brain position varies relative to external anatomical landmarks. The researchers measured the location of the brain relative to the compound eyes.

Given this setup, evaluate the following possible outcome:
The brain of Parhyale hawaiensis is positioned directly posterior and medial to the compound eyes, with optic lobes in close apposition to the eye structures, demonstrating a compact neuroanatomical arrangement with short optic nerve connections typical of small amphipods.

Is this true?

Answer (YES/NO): NO